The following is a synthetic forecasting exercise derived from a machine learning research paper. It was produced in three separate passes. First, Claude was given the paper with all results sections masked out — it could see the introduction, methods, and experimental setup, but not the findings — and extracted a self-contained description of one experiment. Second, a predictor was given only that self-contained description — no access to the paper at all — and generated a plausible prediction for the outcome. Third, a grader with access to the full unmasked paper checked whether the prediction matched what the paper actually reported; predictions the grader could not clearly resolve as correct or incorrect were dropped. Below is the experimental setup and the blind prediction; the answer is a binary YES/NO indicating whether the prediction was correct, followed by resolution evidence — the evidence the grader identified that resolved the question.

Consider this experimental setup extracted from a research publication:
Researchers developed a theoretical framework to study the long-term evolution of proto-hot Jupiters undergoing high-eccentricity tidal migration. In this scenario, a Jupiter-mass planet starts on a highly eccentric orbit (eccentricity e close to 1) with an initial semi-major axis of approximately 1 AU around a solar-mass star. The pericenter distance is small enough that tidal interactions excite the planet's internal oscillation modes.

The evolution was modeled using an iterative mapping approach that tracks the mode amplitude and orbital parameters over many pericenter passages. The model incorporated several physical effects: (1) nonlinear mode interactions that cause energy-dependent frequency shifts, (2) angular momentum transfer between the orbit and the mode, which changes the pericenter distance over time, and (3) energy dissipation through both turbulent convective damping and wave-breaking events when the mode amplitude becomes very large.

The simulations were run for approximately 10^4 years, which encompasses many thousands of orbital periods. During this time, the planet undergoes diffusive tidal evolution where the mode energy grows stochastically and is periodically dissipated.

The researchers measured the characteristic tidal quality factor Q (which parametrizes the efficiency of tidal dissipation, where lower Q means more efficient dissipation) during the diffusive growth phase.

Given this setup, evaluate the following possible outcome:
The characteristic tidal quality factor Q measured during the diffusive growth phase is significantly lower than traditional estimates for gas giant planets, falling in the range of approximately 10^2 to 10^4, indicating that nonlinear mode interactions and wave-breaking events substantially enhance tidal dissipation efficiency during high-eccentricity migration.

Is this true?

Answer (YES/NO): NO